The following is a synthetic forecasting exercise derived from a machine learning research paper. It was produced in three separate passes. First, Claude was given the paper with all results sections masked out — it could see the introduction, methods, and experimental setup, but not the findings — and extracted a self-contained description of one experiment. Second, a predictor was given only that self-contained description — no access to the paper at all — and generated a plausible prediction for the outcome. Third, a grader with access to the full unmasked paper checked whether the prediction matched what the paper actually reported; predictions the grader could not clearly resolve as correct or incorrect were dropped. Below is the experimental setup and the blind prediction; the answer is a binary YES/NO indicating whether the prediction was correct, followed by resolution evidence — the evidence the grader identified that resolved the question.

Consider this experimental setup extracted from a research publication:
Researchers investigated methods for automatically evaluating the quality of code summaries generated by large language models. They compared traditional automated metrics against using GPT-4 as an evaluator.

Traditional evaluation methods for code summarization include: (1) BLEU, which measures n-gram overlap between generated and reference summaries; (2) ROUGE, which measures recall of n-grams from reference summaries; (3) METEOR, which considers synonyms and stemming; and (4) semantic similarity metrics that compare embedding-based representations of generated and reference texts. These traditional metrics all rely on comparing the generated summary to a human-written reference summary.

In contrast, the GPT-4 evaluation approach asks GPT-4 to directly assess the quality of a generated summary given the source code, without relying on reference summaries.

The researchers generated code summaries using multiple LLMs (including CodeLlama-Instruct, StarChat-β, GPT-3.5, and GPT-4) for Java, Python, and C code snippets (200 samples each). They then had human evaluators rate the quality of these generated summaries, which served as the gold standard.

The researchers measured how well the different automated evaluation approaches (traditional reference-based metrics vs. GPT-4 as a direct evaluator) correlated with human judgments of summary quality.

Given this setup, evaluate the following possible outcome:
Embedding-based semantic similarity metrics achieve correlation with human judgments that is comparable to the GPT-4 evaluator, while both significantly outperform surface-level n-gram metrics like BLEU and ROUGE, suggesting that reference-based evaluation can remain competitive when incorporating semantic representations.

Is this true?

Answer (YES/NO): NO